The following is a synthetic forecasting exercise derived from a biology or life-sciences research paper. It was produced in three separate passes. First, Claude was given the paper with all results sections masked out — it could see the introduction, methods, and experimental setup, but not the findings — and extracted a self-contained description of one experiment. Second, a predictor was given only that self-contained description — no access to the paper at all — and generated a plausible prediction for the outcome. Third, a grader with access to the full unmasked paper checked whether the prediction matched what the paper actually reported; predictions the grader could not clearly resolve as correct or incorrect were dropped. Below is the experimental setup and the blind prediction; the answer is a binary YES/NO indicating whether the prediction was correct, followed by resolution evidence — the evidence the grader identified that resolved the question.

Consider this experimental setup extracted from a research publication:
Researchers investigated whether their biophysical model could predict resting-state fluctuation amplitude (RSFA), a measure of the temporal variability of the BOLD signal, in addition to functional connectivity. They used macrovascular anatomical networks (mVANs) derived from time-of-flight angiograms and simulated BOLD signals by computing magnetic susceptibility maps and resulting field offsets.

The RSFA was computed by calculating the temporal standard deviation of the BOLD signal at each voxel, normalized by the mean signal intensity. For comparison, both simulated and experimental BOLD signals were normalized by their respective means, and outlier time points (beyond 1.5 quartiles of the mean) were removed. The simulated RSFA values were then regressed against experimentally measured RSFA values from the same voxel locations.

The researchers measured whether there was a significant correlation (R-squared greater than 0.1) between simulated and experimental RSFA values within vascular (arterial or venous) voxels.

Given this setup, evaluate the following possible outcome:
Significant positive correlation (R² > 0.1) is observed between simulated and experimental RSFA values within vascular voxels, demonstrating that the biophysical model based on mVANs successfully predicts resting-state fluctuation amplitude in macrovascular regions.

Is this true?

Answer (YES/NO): NO